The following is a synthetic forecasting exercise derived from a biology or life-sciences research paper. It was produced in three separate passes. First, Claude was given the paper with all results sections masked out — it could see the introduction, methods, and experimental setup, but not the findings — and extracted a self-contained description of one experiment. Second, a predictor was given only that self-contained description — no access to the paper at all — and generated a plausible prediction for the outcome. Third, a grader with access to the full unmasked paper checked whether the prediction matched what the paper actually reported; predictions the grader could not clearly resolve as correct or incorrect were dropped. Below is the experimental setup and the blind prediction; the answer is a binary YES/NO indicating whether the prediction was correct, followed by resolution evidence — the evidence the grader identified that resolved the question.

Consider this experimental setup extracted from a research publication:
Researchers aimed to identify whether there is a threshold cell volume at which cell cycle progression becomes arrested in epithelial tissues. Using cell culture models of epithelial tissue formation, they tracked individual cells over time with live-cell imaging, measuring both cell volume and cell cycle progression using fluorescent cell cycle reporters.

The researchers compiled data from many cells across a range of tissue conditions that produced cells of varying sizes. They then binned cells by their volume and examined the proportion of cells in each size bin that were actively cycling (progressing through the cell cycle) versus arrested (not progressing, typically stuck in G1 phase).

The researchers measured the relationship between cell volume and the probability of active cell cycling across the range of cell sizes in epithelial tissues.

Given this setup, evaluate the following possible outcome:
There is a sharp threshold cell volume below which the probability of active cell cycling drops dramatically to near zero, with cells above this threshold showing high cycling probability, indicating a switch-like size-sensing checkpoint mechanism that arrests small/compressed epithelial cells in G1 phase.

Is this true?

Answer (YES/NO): YES